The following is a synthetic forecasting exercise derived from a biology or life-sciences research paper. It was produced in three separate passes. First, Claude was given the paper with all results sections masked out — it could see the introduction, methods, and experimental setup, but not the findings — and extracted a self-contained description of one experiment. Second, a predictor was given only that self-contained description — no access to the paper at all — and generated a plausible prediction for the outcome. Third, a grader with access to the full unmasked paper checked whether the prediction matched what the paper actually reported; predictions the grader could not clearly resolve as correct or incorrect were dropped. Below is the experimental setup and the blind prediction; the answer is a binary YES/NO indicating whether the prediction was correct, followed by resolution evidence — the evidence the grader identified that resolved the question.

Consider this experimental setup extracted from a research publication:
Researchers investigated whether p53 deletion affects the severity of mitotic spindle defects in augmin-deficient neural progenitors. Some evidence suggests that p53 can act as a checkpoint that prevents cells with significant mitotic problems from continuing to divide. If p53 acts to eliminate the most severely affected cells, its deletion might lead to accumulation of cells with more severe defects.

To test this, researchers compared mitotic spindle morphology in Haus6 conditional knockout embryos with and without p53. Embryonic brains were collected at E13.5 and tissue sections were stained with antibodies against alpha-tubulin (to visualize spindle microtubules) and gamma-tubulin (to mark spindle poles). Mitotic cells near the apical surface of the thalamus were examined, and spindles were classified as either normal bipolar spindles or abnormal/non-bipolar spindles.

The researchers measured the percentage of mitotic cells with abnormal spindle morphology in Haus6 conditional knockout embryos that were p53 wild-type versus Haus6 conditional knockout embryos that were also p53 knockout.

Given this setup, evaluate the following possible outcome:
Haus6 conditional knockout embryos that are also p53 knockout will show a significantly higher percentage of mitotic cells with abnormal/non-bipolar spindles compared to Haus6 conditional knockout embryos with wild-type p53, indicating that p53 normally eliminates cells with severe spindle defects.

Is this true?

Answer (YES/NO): YES